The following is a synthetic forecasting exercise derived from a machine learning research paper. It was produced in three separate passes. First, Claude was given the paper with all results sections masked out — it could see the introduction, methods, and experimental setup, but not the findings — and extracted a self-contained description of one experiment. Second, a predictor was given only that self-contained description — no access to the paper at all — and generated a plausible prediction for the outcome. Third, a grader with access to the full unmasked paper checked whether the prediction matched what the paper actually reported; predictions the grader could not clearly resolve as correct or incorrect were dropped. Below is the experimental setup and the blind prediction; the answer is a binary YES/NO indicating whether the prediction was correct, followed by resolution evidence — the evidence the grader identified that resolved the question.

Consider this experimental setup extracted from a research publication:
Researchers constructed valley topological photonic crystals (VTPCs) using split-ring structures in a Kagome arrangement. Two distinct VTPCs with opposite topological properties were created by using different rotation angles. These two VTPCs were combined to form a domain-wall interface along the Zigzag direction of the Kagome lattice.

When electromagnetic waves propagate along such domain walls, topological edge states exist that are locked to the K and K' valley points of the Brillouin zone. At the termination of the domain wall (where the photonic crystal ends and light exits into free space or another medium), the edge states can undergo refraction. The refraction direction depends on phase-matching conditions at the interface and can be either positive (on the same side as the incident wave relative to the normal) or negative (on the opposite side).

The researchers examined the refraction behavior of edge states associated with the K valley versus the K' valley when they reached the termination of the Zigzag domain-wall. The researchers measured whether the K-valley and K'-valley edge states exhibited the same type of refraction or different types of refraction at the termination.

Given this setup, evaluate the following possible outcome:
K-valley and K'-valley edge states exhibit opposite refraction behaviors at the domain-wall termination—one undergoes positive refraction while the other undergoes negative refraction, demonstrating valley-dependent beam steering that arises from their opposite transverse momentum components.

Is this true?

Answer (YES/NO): YES